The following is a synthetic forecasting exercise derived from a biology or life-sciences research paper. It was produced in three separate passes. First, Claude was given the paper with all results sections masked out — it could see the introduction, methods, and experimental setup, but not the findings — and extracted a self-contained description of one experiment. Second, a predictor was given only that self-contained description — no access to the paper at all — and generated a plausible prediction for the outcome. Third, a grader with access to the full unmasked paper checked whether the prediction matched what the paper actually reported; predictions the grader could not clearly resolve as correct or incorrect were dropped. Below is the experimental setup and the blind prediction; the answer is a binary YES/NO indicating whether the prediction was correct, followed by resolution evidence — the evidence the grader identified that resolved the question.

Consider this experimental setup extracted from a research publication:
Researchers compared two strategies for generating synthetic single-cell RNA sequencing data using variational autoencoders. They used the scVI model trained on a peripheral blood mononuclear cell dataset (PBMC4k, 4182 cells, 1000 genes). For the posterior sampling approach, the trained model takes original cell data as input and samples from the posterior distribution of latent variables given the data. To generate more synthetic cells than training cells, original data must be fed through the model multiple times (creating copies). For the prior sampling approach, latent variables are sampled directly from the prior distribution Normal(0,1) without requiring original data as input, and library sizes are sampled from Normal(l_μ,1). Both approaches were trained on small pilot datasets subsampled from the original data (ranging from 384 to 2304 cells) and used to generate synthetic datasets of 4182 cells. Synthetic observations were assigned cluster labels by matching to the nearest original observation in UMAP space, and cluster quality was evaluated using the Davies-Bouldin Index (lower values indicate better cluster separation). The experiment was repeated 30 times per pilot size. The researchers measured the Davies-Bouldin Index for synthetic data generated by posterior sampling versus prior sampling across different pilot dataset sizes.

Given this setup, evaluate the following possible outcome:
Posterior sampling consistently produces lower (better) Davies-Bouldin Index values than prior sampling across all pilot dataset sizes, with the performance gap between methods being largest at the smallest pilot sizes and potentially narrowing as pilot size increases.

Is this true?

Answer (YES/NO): NO